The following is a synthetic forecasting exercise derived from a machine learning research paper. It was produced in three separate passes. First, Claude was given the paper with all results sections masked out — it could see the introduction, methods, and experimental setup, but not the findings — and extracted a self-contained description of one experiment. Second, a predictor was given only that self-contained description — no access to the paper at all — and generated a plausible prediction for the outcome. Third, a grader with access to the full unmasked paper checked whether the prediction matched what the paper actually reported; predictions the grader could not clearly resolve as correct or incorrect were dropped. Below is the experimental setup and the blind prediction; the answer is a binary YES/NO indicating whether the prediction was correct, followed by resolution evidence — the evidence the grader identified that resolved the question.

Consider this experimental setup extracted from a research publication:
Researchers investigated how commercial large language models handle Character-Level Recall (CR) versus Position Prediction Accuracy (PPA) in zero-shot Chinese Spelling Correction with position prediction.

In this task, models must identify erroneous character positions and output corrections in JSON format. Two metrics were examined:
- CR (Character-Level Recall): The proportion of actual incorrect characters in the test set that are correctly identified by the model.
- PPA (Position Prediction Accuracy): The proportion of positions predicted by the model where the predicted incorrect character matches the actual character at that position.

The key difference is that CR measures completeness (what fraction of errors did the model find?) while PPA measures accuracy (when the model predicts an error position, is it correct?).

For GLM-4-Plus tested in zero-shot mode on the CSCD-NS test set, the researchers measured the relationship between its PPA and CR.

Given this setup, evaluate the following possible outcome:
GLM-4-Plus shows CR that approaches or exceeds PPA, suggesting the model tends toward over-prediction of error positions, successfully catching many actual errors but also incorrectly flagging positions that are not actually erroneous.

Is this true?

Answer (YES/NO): NO